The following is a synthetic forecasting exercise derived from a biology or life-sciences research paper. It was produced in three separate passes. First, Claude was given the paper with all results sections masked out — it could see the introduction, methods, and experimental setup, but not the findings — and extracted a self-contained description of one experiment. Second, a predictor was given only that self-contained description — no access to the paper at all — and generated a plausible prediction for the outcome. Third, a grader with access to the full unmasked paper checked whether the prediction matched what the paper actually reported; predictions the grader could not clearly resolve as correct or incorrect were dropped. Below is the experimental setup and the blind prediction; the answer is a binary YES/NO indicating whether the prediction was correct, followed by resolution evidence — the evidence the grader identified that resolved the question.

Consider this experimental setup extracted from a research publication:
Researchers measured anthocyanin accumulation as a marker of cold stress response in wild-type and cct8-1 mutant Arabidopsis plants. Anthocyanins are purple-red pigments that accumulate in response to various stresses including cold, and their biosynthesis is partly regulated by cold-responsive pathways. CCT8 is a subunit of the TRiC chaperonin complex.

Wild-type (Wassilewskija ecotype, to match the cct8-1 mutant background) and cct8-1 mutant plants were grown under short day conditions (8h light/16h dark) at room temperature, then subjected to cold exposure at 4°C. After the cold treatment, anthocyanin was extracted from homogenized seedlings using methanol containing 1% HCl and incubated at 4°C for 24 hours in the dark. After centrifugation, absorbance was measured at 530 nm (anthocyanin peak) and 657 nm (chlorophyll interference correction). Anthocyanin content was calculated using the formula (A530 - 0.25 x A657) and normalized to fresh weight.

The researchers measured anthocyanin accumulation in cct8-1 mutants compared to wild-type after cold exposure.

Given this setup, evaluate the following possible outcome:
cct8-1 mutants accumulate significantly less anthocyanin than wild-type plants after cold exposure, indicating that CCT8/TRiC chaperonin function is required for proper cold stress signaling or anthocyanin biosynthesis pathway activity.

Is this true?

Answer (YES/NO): NO